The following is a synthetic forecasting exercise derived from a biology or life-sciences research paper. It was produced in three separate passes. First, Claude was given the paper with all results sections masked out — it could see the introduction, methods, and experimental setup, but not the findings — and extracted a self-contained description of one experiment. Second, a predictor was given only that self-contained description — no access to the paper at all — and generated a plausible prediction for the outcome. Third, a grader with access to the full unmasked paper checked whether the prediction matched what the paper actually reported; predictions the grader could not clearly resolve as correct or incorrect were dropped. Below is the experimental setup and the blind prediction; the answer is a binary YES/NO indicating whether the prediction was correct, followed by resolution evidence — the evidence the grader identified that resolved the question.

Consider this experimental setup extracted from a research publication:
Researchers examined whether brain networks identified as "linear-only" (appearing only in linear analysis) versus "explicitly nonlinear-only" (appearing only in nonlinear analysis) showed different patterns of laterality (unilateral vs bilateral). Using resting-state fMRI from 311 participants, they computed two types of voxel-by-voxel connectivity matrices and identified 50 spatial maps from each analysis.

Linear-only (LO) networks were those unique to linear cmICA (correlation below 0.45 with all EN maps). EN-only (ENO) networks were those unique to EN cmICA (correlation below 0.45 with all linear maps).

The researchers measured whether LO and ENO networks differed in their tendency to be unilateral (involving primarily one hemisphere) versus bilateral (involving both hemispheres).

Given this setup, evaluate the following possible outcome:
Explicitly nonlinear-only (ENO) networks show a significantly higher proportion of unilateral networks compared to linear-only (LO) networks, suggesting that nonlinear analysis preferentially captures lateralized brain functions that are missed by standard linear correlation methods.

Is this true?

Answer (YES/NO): NO